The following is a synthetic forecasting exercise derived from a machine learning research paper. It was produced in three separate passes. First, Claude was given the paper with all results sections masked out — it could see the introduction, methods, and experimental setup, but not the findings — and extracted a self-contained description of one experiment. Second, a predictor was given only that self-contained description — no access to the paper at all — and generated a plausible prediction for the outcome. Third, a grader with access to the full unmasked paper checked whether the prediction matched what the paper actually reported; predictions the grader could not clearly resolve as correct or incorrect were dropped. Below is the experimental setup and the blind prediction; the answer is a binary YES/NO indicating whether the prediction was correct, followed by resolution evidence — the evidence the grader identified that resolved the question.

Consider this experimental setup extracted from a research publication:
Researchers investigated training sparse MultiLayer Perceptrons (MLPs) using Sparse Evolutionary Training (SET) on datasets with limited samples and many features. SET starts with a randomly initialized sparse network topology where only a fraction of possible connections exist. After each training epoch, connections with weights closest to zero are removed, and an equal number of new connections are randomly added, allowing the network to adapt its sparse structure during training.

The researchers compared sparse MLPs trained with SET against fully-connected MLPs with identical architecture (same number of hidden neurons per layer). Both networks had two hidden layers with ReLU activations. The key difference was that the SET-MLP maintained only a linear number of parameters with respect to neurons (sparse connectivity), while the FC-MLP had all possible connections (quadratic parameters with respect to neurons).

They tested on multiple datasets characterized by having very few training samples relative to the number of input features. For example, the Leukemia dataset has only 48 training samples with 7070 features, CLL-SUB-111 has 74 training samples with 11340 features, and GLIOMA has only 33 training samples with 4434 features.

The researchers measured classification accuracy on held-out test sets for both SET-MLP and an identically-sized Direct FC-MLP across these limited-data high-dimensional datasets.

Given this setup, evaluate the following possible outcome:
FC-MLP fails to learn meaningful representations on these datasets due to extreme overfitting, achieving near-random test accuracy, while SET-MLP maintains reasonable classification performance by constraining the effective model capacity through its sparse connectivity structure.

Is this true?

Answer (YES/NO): NO